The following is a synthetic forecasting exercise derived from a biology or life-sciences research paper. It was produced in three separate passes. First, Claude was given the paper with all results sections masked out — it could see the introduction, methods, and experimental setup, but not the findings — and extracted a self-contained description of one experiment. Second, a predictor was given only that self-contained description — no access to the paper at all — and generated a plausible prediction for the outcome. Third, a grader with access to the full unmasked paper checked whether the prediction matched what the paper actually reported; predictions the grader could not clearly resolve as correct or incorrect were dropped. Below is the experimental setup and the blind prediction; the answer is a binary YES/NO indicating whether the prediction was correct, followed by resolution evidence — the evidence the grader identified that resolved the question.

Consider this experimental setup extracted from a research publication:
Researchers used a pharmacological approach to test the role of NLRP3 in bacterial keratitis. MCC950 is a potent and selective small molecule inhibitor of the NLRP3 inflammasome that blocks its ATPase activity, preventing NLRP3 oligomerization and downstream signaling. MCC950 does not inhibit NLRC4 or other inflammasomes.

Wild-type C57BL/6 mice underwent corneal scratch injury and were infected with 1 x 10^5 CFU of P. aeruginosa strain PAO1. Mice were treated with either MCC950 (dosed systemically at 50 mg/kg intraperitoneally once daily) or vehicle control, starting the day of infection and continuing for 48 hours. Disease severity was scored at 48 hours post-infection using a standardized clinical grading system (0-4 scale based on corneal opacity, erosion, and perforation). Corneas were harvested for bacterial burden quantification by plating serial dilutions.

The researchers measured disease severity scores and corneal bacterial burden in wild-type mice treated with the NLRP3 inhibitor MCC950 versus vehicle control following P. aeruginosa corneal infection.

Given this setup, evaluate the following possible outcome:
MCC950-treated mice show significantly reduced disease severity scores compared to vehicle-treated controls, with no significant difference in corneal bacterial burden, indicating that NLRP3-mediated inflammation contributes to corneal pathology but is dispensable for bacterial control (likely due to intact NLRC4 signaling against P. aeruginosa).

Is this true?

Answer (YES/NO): NO